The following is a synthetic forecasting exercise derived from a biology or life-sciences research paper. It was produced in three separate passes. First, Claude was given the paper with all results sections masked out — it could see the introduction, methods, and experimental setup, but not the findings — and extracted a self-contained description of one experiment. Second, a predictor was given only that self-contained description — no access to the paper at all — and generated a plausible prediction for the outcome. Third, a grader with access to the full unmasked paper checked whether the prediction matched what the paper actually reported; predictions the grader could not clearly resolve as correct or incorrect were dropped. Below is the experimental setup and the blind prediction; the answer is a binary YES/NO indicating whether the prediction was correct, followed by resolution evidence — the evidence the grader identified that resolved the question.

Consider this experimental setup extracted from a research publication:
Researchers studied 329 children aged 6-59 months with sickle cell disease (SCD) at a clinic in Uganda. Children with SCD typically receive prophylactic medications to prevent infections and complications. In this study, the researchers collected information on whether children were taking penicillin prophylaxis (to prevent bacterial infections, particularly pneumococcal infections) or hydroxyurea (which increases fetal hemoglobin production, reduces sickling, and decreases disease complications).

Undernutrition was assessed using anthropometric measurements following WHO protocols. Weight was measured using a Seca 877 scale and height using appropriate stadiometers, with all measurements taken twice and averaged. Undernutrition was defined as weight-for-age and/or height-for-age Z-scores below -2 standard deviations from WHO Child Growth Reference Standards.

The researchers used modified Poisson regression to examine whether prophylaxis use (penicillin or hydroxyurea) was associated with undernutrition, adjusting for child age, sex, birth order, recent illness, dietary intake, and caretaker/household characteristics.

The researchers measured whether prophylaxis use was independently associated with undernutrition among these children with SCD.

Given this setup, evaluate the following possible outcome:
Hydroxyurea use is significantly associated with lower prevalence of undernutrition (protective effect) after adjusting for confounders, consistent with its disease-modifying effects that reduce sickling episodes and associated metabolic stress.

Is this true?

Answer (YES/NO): YES